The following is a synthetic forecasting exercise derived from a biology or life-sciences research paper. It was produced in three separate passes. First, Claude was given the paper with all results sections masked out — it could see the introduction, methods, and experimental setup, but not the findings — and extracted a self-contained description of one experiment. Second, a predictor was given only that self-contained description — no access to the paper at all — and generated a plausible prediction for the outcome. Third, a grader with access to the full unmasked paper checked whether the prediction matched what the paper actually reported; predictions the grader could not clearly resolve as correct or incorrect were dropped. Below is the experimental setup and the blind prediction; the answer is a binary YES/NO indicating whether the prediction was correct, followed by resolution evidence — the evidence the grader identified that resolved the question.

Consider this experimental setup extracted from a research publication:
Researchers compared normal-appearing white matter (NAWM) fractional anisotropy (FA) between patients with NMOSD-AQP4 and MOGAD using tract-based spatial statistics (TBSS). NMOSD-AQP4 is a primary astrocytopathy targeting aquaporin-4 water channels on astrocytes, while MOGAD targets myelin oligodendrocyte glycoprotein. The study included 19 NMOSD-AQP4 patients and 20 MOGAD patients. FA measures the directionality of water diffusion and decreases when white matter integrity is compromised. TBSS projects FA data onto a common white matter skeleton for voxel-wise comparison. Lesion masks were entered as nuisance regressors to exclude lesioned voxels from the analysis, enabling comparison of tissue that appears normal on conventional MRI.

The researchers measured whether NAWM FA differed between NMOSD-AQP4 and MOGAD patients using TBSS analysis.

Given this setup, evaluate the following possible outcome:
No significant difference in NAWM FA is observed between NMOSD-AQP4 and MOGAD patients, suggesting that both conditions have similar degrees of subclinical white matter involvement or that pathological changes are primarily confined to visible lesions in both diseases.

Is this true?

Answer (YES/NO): NO